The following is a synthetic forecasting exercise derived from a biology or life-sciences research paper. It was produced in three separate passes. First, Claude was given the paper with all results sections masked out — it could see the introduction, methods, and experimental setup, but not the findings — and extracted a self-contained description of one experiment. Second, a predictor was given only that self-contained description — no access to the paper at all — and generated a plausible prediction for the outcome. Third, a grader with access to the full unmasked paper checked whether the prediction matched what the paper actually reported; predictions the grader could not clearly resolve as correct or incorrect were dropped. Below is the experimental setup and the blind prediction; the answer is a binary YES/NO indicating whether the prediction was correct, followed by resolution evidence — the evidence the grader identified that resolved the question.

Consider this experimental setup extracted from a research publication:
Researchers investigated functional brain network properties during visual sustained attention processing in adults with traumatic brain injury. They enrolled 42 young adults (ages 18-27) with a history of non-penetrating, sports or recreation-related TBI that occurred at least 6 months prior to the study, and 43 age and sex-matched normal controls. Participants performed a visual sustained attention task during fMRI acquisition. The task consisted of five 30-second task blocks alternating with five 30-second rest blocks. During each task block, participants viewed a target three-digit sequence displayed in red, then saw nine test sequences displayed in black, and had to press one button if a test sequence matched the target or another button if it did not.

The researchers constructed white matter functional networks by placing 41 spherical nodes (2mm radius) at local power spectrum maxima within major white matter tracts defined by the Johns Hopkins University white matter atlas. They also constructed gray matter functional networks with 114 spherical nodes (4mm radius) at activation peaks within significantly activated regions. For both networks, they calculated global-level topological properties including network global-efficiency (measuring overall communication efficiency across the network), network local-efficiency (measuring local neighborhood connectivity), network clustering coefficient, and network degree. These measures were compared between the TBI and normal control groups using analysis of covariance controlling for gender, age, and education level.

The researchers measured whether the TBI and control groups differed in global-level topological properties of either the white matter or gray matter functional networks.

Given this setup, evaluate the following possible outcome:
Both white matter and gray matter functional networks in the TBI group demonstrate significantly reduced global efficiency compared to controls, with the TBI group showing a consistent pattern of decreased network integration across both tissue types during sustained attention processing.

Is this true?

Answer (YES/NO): NO